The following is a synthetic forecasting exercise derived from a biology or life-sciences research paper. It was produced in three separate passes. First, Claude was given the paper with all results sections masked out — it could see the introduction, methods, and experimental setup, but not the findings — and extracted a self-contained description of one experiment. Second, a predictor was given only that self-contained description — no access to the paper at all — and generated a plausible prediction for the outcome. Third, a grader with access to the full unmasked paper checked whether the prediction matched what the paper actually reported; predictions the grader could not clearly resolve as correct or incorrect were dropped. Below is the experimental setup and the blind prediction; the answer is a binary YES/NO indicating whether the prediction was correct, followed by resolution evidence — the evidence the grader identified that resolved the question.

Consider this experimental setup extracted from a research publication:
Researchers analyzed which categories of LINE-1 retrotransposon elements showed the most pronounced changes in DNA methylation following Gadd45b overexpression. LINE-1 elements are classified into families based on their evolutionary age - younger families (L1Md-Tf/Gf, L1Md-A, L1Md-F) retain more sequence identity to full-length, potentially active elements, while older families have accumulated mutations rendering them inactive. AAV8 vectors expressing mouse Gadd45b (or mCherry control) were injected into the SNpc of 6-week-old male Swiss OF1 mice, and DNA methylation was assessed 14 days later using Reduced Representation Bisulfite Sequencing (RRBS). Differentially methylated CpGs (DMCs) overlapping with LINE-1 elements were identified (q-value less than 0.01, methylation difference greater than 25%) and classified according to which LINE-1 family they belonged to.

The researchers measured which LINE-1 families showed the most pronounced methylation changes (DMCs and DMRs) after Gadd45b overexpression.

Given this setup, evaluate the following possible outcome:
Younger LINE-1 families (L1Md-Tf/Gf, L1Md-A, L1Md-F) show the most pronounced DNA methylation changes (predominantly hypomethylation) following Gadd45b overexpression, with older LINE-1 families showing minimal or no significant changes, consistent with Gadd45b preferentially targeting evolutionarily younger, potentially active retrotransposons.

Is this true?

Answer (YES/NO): NO